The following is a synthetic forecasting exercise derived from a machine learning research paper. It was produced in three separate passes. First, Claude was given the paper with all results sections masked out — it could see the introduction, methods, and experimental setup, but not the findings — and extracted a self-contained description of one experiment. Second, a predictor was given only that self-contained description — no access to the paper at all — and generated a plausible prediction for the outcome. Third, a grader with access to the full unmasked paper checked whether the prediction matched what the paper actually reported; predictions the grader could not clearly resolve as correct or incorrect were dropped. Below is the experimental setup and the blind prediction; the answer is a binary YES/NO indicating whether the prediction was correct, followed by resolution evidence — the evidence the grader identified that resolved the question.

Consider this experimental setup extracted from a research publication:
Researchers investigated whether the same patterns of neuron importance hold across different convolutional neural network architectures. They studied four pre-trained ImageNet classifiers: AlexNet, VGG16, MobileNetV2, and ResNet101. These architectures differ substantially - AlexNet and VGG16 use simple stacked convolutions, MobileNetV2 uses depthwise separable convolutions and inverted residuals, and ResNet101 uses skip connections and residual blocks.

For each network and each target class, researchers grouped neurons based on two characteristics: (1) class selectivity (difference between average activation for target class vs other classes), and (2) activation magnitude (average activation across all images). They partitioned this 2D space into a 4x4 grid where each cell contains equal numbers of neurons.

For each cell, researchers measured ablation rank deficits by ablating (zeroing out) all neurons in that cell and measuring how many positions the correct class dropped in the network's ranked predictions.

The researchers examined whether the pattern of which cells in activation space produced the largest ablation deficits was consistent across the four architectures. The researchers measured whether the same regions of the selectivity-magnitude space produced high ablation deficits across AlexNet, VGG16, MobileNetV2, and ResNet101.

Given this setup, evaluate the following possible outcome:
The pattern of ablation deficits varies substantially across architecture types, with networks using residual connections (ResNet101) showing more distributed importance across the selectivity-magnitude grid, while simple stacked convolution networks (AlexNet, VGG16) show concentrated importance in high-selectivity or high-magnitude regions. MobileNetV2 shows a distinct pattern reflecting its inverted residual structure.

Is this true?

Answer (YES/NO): NO